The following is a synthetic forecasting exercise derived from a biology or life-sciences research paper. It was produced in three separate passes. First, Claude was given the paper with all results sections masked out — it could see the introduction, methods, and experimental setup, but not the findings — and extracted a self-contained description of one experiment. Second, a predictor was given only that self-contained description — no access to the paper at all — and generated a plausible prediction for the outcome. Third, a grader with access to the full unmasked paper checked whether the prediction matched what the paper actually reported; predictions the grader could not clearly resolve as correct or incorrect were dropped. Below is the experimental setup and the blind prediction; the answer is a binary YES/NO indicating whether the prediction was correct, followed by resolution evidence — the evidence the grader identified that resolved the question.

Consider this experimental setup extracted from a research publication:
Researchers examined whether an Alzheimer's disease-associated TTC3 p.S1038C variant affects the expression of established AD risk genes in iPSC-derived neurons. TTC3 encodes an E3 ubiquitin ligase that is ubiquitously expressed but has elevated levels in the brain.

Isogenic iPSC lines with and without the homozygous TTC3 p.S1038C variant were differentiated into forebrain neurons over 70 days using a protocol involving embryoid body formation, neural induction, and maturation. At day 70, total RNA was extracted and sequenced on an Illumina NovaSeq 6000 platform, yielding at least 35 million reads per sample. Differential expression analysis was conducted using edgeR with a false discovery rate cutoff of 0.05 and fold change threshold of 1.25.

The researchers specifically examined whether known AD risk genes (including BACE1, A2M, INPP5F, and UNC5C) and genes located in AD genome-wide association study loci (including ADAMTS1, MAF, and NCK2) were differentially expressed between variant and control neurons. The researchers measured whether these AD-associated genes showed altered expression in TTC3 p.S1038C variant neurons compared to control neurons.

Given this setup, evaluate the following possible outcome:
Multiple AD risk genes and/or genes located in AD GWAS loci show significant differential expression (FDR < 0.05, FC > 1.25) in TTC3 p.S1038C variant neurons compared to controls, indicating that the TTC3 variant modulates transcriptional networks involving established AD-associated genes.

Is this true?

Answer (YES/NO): YES